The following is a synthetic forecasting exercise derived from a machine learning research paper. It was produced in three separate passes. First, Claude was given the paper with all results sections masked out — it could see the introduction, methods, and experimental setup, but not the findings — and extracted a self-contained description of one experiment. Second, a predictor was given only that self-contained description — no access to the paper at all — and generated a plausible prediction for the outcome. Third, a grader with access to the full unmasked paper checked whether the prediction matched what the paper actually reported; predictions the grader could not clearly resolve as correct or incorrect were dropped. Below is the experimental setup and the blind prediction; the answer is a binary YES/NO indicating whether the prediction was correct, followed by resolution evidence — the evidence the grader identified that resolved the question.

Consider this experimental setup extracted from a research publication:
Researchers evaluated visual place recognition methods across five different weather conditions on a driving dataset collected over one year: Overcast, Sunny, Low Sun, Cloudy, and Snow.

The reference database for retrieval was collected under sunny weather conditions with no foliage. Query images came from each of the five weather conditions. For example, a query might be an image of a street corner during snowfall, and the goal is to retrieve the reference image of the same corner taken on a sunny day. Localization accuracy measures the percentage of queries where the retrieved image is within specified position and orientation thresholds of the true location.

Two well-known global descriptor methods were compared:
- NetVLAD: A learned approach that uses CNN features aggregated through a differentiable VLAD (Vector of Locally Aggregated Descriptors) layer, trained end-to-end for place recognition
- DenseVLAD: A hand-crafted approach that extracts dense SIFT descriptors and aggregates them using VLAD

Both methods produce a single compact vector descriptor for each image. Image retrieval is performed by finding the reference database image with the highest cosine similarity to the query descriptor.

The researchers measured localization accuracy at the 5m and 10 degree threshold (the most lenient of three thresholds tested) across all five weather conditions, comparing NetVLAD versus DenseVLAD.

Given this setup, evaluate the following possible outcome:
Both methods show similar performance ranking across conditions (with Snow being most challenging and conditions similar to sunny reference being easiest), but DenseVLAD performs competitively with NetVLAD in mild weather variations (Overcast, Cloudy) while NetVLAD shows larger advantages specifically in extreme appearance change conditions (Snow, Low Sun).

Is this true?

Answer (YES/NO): NO